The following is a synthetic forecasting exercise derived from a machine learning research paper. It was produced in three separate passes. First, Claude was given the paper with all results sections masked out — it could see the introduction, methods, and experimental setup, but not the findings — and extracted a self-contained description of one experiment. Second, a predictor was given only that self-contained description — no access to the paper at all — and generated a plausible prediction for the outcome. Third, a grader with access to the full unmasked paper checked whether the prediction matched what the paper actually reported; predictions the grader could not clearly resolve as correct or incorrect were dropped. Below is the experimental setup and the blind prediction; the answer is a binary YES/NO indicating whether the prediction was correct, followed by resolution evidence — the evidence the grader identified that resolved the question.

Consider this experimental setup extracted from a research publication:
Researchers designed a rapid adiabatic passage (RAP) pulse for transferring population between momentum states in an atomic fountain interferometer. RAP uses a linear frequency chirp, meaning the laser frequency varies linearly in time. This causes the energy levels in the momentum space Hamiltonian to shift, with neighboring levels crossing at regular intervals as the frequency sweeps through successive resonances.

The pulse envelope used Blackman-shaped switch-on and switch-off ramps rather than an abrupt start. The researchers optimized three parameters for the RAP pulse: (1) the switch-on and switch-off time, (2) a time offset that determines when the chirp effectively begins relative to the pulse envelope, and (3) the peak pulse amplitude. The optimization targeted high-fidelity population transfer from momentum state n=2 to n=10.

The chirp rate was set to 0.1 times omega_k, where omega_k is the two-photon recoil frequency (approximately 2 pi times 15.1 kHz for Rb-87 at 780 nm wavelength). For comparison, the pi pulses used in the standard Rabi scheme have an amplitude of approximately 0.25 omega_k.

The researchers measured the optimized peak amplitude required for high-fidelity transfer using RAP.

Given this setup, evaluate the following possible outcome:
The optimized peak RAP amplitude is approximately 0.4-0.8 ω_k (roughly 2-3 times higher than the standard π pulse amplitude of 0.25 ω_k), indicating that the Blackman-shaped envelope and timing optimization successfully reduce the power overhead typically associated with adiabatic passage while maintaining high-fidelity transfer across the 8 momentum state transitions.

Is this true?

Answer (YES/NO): YES